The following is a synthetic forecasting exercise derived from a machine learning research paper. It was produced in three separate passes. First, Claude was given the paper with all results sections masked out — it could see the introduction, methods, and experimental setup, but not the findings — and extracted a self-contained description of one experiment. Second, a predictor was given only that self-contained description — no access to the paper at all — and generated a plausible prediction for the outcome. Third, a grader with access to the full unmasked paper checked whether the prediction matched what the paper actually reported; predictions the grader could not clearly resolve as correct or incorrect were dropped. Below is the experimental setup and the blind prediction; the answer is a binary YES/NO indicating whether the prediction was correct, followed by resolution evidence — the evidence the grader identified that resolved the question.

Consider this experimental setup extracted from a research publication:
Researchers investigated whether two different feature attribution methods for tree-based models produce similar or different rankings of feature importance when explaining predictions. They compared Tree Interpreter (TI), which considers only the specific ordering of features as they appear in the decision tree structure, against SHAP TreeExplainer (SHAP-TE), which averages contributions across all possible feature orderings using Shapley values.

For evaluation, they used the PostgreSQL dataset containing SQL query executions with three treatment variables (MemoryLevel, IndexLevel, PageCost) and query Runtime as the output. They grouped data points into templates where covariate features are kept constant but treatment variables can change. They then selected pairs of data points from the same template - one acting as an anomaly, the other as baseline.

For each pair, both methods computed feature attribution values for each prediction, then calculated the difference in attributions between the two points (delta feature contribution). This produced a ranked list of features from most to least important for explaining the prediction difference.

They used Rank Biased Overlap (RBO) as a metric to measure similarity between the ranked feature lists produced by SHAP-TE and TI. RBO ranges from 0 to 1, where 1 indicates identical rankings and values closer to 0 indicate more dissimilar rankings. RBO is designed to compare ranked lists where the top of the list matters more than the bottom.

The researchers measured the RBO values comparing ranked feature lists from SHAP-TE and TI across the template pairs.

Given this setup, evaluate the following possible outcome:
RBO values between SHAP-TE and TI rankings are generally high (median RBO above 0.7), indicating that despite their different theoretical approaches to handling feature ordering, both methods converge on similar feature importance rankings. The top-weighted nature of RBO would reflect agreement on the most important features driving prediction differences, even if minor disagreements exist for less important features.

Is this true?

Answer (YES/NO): NO